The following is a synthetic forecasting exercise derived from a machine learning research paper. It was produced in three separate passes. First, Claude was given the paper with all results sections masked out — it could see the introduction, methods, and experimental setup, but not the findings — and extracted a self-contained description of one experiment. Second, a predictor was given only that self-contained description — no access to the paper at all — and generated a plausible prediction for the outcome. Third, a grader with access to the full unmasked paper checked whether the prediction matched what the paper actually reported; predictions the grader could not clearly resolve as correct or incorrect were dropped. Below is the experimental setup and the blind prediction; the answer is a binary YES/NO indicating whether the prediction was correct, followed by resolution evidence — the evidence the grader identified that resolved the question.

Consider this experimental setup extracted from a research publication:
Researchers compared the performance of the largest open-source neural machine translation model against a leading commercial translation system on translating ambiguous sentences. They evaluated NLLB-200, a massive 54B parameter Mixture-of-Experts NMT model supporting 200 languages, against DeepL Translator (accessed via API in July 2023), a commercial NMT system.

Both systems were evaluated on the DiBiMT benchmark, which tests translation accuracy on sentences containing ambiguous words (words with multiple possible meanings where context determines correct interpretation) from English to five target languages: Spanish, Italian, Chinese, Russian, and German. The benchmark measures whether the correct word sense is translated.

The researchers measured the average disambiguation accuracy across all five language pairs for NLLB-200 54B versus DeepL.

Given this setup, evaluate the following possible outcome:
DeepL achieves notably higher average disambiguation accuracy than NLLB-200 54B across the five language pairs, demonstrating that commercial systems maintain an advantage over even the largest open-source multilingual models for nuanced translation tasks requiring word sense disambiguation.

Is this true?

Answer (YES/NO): YES